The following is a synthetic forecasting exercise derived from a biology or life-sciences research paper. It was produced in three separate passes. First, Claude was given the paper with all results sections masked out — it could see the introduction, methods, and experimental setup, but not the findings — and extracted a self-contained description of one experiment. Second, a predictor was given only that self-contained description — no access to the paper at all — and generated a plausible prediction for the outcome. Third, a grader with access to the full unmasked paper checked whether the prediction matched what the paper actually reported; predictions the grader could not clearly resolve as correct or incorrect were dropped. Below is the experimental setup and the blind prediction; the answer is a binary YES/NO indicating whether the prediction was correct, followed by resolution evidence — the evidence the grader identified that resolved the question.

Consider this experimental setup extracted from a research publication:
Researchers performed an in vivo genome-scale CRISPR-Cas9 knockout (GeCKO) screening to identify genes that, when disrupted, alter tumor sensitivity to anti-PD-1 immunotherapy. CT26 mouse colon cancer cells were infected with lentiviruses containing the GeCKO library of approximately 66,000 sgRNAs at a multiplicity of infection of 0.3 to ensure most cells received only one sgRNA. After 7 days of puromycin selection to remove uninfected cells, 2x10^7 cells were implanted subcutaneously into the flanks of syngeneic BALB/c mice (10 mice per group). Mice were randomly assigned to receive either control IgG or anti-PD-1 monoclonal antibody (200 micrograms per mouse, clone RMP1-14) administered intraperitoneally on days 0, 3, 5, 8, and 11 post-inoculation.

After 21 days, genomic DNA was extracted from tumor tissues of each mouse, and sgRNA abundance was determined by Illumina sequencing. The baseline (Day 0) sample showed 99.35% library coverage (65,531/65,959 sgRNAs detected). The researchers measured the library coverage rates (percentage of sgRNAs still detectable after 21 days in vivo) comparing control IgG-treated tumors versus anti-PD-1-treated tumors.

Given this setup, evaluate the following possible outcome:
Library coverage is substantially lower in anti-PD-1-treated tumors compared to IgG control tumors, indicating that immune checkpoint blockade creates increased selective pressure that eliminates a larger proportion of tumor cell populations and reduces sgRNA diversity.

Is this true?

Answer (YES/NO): NO